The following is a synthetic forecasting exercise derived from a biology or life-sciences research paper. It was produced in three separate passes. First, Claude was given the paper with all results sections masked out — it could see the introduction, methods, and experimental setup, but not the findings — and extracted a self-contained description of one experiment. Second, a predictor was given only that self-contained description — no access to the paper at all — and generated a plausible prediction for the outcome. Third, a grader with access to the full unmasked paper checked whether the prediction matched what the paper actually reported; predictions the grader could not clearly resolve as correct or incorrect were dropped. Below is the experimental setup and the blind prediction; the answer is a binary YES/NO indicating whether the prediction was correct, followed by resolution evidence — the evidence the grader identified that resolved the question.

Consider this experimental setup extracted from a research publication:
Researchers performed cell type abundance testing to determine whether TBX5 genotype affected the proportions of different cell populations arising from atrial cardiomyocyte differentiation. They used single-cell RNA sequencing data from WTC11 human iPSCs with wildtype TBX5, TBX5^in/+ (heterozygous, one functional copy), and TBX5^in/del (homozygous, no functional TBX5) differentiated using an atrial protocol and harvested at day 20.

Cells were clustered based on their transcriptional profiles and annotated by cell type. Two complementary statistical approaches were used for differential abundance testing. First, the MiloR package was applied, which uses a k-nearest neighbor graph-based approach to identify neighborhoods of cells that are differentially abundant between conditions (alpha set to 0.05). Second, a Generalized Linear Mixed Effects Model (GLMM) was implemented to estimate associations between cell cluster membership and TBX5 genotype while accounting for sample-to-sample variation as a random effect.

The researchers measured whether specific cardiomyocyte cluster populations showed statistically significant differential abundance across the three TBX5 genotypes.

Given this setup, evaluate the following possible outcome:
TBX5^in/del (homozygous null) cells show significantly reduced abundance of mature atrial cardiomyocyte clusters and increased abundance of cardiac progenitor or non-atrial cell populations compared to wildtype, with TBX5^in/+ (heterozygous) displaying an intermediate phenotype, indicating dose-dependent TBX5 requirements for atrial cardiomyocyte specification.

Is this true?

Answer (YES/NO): NO